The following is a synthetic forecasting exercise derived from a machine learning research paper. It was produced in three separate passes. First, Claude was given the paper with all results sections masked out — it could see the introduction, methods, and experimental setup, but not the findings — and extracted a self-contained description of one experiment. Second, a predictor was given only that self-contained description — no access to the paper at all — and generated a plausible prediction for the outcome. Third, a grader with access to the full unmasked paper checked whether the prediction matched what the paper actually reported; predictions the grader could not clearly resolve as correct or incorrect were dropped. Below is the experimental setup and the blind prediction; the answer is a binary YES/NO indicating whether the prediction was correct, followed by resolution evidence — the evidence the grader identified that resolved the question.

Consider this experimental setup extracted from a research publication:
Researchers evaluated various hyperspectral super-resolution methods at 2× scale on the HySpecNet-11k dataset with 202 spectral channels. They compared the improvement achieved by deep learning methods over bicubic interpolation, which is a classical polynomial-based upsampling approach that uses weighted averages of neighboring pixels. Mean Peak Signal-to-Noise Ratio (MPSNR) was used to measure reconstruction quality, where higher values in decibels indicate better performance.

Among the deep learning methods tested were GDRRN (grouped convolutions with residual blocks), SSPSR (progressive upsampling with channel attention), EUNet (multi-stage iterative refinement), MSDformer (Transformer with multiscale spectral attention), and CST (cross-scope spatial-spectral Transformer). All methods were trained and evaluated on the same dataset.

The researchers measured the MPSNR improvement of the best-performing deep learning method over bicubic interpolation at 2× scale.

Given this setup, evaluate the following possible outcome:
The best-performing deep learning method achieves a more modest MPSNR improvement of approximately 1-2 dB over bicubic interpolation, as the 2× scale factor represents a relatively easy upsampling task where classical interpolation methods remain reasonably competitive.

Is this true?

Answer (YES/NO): NO